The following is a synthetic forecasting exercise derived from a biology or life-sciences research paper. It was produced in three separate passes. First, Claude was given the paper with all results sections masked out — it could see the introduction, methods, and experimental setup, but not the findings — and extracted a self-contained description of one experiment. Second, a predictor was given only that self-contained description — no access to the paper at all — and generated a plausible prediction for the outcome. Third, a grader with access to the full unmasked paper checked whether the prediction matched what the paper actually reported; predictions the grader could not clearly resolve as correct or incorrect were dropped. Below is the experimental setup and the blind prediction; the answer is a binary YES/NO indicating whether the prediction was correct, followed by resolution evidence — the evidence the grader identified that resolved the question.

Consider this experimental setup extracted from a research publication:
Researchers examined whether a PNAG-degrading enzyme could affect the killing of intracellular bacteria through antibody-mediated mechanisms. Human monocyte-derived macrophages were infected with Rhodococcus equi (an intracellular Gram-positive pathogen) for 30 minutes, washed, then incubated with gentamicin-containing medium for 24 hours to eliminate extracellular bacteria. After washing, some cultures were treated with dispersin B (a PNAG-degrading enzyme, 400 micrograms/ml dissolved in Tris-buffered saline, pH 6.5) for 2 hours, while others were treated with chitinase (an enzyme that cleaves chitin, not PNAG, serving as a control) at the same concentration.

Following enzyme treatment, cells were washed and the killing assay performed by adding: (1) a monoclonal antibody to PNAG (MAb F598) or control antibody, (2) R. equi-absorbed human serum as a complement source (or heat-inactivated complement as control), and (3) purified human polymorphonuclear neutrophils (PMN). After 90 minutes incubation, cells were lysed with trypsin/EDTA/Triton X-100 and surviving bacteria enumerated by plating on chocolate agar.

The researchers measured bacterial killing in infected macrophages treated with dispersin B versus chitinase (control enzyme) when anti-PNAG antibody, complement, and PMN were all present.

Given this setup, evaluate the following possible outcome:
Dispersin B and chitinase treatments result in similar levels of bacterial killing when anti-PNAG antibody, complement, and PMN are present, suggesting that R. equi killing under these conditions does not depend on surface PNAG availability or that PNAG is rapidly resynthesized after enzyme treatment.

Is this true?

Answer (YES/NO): NO